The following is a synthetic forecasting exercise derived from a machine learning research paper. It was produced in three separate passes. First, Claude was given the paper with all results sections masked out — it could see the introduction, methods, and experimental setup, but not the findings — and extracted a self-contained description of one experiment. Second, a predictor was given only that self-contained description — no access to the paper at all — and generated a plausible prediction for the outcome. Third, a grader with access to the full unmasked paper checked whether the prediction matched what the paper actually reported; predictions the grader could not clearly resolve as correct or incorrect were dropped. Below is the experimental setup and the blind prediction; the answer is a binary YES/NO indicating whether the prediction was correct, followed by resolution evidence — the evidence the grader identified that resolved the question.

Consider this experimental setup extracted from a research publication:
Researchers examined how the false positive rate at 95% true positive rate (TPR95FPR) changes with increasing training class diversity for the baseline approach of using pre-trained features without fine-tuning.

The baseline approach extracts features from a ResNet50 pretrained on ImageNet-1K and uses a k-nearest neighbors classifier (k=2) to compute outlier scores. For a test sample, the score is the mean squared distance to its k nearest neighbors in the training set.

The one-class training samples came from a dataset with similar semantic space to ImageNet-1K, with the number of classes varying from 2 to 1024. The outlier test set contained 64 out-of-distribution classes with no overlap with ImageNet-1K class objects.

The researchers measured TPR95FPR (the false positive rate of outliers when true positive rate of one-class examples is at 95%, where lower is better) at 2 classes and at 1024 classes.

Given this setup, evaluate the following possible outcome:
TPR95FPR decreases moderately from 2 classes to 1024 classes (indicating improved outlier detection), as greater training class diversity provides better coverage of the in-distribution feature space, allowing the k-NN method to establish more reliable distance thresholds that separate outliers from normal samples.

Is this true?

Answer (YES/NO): NO